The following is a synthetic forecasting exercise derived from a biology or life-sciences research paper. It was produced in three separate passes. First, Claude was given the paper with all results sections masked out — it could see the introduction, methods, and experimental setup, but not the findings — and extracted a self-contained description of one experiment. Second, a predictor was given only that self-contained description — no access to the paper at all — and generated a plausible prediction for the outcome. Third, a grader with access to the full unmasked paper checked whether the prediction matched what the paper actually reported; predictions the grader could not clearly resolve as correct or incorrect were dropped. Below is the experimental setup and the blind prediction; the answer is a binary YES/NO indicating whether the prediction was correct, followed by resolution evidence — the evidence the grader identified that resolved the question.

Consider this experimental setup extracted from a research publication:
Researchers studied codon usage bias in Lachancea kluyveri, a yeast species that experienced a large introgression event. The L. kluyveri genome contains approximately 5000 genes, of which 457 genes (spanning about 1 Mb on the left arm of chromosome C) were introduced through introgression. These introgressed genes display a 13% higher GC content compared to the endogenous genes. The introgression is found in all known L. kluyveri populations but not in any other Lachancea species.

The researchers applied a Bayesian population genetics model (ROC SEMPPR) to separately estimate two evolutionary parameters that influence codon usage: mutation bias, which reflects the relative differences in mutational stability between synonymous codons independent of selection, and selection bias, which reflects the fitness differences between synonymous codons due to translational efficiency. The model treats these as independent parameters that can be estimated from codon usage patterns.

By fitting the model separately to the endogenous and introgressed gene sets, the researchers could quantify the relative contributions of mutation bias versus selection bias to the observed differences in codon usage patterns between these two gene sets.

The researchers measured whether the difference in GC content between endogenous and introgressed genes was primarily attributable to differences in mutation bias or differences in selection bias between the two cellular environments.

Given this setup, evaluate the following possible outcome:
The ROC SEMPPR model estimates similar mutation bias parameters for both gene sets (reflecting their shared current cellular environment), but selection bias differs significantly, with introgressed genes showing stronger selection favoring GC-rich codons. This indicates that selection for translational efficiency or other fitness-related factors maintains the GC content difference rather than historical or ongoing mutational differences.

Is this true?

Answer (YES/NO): NO